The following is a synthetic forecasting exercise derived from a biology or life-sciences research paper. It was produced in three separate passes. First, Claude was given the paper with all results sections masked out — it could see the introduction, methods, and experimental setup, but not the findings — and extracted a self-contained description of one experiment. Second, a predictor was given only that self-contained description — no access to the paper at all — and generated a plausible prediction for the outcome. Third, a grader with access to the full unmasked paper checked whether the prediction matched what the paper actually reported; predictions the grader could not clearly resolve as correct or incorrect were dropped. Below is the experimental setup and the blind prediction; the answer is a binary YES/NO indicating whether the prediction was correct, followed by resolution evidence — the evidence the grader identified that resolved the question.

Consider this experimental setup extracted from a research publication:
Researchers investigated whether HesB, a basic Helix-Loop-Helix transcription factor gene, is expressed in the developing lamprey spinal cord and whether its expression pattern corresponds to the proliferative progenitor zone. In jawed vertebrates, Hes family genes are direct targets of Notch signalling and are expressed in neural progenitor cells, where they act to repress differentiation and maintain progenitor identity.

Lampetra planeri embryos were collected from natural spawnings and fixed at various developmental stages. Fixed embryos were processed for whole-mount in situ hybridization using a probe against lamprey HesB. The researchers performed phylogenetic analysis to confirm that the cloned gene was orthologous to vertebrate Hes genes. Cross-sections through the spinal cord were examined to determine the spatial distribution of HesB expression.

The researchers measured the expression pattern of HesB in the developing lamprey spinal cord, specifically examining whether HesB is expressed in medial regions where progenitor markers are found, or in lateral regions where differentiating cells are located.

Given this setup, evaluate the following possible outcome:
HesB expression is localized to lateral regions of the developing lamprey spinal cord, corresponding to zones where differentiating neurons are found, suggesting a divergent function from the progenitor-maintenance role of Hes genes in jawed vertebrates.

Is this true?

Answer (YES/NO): NO